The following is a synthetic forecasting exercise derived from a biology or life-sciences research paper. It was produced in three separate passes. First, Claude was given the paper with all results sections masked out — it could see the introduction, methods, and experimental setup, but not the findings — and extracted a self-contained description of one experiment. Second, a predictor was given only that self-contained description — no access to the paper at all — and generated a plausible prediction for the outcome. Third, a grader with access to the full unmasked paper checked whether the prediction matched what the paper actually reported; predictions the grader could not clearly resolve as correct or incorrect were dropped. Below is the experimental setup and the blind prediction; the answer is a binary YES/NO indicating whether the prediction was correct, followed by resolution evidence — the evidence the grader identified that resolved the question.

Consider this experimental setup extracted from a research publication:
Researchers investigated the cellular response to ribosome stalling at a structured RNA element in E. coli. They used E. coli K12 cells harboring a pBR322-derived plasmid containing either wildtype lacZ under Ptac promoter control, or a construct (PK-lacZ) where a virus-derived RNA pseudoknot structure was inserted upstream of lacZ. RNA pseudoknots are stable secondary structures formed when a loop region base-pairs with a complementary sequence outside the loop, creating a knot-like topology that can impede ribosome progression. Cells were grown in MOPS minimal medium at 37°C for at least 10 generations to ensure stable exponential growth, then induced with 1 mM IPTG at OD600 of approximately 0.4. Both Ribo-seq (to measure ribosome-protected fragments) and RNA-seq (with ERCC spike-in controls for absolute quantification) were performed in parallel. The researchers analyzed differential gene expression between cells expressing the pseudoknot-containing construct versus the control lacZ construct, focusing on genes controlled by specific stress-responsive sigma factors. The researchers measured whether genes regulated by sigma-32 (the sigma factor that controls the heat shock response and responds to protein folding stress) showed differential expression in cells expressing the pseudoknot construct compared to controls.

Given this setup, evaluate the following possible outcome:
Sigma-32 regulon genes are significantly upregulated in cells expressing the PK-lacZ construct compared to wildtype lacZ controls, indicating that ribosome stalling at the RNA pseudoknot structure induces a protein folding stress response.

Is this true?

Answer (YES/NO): YES